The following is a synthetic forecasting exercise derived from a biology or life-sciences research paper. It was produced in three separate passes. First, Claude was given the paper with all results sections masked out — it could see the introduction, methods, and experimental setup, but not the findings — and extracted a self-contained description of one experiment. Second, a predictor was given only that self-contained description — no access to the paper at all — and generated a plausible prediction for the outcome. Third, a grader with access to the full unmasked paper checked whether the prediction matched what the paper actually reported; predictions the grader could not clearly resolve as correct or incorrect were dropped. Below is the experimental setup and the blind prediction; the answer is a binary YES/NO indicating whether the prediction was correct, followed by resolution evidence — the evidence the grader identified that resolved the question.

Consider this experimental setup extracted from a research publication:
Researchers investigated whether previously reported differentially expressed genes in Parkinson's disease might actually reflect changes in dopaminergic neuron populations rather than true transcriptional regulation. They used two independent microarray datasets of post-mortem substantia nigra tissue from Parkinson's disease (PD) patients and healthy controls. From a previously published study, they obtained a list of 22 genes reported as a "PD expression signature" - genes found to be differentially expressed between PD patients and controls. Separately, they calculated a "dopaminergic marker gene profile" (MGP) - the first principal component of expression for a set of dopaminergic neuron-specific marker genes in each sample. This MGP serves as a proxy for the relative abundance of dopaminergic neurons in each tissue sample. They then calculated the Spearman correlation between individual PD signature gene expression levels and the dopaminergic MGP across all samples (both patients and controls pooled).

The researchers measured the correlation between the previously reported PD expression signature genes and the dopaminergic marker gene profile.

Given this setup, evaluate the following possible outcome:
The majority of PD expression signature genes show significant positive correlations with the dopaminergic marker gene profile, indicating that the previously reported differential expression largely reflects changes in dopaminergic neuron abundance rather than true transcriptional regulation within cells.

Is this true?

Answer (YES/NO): YES